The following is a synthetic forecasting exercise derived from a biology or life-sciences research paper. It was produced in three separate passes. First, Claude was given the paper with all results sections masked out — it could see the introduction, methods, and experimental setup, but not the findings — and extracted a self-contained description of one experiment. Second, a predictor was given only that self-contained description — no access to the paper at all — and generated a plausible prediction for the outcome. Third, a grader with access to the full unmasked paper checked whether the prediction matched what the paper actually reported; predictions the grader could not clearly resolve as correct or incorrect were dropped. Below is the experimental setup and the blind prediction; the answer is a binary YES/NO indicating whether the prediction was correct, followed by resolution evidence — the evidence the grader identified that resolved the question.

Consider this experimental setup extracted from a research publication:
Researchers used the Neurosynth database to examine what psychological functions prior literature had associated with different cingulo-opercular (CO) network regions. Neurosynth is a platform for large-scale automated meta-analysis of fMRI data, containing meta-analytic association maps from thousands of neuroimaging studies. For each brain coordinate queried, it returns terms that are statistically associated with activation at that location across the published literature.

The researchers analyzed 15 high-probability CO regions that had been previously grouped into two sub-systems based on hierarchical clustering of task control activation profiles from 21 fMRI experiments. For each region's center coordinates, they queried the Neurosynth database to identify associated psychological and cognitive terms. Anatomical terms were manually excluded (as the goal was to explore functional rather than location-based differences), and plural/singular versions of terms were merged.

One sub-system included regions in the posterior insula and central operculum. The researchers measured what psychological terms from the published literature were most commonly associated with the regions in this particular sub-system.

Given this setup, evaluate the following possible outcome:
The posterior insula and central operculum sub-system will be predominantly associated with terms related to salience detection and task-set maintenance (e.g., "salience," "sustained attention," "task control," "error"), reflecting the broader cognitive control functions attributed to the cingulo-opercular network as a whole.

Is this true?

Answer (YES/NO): NO